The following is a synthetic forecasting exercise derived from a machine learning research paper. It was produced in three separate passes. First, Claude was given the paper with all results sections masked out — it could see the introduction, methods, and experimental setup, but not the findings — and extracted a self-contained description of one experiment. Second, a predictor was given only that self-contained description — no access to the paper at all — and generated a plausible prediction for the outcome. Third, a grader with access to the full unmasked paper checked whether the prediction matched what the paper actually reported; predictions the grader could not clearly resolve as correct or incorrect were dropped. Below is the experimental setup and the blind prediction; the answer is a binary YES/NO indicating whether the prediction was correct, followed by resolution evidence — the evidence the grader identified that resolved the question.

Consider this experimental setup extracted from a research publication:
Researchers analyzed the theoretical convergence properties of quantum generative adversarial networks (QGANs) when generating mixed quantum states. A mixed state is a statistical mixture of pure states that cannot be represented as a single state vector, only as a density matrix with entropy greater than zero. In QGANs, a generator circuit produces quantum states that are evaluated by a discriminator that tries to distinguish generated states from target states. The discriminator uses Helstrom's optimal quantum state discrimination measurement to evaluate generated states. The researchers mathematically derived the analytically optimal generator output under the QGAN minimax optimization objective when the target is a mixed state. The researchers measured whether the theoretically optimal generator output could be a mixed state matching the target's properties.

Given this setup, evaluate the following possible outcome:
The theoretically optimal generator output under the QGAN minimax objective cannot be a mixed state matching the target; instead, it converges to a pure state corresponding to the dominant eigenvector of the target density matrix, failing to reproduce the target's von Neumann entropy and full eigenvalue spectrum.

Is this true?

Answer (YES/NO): NO